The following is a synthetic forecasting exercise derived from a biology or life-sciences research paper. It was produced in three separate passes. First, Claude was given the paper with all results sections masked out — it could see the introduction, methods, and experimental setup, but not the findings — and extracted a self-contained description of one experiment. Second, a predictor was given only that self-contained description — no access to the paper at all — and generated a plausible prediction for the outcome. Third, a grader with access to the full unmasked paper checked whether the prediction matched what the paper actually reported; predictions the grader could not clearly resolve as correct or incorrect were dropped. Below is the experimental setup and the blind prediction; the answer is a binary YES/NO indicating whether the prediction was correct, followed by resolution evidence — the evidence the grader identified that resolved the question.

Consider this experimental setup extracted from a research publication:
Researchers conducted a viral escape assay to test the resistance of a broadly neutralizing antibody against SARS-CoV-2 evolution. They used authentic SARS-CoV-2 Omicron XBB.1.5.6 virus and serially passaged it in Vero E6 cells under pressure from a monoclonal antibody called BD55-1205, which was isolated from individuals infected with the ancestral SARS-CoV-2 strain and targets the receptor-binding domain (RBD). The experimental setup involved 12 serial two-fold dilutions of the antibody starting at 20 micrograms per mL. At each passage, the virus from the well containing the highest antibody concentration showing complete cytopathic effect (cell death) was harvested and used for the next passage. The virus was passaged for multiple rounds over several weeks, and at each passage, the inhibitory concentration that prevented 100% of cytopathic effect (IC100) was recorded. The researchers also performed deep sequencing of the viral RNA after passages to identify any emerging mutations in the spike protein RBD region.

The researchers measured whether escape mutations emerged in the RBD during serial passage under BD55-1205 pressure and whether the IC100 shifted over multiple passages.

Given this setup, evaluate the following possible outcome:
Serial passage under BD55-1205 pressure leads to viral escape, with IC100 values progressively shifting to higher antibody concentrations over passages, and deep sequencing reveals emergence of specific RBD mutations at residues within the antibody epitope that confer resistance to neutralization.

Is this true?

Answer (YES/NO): NO